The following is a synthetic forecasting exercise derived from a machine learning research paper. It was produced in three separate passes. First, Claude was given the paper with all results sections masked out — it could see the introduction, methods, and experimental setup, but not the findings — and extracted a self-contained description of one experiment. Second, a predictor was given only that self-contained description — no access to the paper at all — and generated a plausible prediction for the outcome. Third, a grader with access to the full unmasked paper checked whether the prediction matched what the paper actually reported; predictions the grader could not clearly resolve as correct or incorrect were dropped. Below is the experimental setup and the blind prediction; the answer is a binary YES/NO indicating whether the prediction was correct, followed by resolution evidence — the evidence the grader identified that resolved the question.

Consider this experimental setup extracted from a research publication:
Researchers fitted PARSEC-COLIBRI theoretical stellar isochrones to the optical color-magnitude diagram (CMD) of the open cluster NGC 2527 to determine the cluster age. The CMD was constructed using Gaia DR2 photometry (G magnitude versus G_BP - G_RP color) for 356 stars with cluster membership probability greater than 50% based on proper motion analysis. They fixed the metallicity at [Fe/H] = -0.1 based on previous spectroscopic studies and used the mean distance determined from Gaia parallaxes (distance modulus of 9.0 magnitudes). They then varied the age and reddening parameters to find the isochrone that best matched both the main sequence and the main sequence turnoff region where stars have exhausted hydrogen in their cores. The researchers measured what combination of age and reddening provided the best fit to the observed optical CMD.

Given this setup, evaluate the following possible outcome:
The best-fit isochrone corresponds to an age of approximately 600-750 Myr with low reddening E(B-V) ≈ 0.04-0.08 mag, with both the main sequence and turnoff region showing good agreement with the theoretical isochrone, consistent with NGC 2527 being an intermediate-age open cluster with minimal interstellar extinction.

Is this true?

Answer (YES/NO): NO